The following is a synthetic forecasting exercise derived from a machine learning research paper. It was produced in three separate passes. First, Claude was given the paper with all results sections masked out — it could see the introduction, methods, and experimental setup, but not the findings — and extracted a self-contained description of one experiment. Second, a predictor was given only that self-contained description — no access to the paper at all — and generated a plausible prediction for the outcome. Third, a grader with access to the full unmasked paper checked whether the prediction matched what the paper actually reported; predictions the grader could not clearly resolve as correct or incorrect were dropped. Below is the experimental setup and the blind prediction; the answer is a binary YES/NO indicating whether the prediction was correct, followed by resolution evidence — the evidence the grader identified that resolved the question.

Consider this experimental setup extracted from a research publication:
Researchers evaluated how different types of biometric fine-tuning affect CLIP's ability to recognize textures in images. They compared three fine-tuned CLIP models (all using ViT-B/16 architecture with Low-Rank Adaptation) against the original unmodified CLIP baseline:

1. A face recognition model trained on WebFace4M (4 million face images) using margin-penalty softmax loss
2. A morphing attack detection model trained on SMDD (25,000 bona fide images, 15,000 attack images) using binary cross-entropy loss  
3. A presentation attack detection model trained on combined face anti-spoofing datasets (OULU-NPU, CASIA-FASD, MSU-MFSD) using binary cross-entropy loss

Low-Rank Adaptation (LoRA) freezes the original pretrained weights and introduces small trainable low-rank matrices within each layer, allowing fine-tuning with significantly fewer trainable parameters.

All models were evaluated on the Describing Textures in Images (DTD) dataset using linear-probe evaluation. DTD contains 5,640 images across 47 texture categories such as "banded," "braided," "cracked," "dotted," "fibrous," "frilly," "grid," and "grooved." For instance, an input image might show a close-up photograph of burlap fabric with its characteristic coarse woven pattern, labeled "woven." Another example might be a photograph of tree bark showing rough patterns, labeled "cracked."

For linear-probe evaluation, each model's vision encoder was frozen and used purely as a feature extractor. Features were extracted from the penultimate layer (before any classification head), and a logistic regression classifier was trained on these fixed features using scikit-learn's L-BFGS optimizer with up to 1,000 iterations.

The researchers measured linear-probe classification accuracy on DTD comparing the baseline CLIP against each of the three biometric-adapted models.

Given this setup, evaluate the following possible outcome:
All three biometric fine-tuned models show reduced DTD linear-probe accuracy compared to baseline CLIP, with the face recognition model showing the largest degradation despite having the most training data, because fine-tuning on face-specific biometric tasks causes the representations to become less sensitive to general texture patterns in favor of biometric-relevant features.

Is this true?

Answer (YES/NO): YES